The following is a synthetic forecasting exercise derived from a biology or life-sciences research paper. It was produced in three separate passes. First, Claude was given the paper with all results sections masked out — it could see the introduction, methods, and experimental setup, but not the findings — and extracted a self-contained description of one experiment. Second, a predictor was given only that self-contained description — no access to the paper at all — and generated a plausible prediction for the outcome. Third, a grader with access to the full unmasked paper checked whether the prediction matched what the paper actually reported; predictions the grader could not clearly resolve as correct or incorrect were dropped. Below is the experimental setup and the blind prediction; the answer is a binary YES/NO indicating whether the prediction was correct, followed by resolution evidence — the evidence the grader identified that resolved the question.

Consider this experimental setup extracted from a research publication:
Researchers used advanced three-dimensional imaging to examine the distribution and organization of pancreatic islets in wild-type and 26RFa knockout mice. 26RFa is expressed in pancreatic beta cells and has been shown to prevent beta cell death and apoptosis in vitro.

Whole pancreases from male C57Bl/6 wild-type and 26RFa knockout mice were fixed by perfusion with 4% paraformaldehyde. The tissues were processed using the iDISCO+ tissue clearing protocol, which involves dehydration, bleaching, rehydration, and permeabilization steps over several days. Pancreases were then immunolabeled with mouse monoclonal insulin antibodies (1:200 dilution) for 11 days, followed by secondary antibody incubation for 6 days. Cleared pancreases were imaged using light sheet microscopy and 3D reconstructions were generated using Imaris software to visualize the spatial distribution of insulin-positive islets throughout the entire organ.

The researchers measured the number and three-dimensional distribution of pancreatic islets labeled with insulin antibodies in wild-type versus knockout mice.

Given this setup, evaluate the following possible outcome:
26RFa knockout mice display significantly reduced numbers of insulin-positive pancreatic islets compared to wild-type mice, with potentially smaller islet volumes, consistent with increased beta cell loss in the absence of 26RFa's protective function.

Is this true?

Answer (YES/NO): NO